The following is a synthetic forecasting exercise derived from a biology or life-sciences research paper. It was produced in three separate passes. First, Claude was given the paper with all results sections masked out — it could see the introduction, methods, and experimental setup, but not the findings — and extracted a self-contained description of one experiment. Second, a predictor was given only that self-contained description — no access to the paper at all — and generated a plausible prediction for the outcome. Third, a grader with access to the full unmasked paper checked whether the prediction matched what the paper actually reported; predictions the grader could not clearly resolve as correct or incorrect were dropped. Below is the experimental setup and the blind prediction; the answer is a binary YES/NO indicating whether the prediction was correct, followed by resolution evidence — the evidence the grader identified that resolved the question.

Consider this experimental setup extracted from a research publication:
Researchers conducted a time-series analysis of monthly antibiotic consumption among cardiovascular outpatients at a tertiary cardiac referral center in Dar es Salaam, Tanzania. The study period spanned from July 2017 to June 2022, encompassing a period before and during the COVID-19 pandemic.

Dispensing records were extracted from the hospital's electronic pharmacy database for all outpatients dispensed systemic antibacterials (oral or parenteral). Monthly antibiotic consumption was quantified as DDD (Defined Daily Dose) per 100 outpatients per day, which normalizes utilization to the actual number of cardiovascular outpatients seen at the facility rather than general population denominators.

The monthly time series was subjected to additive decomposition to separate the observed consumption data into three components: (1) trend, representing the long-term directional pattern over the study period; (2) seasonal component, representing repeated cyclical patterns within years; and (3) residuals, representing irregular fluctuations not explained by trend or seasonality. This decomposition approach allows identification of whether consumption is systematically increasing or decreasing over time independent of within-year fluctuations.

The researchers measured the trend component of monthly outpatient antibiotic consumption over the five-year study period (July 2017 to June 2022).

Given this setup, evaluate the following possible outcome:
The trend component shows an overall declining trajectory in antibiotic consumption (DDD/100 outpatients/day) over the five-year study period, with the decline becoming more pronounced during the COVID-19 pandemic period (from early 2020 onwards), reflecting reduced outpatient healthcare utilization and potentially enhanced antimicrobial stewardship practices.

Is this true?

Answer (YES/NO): NO